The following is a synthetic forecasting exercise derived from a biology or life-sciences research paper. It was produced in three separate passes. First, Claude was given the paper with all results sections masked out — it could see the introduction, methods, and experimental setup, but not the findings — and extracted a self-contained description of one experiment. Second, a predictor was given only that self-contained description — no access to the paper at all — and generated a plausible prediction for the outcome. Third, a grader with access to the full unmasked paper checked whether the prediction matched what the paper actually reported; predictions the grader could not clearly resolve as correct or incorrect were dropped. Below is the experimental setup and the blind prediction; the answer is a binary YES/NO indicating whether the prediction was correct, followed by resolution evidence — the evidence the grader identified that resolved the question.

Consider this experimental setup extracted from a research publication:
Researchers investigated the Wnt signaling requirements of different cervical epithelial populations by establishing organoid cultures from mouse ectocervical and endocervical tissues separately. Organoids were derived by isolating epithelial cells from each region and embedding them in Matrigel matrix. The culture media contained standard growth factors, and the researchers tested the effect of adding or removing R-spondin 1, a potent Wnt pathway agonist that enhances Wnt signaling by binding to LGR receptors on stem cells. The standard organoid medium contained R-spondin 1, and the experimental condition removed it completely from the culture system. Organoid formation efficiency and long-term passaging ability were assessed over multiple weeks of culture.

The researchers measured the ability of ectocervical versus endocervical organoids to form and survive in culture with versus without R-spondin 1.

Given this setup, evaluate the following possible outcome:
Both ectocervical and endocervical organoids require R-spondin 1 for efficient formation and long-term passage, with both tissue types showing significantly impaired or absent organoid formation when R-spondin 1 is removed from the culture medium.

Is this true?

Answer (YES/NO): NO